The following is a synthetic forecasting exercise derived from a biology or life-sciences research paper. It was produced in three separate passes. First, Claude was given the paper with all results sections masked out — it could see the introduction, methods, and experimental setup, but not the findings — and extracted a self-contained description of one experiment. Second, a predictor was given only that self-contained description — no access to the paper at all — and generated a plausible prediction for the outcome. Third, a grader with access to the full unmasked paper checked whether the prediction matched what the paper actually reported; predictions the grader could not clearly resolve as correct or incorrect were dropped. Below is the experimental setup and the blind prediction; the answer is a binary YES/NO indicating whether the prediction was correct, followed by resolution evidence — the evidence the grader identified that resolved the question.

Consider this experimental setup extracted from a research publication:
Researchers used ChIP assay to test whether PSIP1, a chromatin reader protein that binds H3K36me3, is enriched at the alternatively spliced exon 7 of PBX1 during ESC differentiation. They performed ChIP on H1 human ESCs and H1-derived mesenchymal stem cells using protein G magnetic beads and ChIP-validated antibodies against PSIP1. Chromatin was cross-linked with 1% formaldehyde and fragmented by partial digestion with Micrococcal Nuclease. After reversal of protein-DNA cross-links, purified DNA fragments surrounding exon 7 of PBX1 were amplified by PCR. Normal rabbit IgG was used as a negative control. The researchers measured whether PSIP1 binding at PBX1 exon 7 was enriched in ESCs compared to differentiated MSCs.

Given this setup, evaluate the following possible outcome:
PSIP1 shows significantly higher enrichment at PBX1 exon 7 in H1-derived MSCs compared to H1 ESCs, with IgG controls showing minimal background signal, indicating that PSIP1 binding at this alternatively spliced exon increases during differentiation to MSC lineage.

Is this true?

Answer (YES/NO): NO